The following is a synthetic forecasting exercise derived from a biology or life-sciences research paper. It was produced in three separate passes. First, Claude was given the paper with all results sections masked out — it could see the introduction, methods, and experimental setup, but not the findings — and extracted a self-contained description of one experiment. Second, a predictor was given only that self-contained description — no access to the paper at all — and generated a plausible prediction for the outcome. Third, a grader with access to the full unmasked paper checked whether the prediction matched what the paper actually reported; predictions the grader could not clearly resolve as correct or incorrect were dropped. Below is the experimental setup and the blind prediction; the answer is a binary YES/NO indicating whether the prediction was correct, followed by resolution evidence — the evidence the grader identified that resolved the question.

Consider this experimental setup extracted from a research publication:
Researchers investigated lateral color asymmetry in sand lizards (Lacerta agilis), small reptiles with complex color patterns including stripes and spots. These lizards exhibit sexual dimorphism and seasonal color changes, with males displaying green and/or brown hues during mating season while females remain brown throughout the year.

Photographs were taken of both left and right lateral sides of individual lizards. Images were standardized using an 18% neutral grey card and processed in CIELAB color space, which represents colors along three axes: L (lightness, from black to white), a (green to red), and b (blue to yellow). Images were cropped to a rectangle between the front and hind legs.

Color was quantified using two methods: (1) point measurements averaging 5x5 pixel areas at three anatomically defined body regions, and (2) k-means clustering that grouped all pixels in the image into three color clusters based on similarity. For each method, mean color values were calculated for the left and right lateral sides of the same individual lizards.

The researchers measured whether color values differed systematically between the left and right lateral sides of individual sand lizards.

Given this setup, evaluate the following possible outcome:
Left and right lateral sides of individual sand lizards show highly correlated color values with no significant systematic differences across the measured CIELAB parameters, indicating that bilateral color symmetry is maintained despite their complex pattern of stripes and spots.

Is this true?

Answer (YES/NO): NO